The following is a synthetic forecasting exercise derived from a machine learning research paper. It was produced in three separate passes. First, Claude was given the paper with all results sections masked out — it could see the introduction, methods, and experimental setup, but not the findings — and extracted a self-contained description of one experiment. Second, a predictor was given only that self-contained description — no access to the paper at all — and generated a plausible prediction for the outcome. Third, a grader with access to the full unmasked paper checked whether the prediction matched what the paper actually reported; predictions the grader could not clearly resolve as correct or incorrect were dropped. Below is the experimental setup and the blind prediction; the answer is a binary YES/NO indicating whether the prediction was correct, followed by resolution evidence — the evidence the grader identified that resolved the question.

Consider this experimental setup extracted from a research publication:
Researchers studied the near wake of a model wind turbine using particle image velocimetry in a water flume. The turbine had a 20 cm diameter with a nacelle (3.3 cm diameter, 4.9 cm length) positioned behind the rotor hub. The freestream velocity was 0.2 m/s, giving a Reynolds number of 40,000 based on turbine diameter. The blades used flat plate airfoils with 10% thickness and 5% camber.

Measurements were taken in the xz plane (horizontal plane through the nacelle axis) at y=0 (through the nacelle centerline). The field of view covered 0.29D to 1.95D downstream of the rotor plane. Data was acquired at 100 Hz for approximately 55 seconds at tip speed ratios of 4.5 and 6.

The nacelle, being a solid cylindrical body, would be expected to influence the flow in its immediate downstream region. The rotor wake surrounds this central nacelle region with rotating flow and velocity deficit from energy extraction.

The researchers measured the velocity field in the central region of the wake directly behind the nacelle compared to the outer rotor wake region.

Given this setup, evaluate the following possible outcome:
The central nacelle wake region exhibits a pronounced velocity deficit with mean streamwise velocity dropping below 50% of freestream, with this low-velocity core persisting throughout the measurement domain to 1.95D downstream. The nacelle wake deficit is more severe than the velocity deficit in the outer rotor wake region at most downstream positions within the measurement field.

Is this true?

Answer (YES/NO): NO